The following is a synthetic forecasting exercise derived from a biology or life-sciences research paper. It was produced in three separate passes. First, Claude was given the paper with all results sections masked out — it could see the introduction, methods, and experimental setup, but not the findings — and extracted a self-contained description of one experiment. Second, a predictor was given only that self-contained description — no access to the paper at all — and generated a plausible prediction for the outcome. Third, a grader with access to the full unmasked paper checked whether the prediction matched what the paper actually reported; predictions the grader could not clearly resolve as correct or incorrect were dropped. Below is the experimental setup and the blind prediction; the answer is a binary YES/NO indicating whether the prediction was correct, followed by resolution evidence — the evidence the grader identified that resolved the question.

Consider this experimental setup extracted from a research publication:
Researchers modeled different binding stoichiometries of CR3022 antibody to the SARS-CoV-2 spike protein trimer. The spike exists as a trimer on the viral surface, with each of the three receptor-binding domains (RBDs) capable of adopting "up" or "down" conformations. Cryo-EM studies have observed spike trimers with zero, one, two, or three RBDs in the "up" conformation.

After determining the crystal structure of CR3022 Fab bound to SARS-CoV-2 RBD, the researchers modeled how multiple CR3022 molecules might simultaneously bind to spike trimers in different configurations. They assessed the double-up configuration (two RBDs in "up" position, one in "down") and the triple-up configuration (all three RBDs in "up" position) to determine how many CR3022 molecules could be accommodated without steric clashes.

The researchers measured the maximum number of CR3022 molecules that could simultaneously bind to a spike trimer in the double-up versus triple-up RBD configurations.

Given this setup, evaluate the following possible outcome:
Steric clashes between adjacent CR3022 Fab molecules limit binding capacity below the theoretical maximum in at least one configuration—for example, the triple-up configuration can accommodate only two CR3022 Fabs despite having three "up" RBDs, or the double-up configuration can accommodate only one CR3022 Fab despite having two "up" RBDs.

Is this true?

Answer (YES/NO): NO